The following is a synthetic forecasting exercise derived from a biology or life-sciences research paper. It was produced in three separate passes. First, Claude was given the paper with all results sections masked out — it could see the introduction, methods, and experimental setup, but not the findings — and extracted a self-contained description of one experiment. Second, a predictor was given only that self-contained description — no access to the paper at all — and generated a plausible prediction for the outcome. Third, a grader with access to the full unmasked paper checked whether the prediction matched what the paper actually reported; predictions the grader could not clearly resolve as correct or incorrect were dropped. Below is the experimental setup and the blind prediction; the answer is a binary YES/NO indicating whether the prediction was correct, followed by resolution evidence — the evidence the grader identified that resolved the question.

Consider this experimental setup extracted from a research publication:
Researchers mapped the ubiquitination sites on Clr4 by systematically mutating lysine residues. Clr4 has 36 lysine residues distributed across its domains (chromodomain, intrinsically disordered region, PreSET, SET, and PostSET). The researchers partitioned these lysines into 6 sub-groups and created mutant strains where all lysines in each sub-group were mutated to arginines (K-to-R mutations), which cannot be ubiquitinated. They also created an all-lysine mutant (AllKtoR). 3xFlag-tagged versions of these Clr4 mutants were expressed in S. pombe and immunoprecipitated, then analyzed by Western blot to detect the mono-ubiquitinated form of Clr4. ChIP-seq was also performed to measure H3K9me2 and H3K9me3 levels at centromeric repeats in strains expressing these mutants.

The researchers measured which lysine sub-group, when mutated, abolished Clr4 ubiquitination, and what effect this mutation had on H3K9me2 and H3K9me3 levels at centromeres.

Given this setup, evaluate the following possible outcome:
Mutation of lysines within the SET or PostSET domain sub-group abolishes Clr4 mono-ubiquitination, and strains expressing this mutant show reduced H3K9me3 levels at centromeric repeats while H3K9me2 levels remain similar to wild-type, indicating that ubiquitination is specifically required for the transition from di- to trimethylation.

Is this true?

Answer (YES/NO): NO